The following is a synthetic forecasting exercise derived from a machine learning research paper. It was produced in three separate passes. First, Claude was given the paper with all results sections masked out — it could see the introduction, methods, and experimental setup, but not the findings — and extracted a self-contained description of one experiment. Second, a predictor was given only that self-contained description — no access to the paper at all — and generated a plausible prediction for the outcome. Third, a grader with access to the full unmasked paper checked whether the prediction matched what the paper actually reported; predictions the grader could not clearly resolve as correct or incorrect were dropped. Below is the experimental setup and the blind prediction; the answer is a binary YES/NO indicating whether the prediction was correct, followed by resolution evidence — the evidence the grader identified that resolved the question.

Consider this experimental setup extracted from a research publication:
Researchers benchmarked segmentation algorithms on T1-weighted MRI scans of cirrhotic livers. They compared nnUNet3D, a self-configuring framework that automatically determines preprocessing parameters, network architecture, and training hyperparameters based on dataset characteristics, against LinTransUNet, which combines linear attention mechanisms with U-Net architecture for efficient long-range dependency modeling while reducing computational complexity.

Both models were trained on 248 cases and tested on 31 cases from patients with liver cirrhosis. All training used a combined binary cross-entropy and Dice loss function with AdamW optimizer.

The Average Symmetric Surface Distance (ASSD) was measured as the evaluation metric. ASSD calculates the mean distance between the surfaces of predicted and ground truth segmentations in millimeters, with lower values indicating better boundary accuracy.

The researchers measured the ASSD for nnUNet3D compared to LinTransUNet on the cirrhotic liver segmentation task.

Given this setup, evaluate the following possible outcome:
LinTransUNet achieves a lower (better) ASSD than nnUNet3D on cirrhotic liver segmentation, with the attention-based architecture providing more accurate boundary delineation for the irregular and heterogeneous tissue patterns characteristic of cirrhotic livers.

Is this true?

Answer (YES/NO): YES